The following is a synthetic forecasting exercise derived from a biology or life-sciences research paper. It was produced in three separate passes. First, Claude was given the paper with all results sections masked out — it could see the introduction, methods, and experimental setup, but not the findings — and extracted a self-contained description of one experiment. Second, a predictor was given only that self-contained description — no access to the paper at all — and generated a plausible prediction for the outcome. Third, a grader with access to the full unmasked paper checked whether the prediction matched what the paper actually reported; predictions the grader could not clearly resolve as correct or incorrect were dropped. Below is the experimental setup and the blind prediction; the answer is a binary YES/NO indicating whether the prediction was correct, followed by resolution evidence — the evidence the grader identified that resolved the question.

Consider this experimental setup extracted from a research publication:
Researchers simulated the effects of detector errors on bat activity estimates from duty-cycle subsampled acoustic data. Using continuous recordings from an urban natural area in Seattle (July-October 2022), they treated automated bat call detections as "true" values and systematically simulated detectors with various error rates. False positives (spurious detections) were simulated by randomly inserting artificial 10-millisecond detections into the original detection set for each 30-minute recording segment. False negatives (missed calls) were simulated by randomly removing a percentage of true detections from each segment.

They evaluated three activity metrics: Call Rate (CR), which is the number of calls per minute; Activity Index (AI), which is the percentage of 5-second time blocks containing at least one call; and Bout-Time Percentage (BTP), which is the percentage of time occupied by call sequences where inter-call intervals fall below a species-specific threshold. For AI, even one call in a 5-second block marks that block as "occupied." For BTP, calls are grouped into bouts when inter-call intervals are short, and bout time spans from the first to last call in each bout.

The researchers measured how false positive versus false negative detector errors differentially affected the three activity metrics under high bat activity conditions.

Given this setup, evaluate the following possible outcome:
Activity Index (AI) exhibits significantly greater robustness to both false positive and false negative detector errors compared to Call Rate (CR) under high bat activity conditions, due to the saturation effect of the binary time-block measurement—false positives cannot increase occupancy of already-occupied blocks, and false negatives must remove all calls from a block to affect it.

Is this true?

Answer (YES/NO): YES